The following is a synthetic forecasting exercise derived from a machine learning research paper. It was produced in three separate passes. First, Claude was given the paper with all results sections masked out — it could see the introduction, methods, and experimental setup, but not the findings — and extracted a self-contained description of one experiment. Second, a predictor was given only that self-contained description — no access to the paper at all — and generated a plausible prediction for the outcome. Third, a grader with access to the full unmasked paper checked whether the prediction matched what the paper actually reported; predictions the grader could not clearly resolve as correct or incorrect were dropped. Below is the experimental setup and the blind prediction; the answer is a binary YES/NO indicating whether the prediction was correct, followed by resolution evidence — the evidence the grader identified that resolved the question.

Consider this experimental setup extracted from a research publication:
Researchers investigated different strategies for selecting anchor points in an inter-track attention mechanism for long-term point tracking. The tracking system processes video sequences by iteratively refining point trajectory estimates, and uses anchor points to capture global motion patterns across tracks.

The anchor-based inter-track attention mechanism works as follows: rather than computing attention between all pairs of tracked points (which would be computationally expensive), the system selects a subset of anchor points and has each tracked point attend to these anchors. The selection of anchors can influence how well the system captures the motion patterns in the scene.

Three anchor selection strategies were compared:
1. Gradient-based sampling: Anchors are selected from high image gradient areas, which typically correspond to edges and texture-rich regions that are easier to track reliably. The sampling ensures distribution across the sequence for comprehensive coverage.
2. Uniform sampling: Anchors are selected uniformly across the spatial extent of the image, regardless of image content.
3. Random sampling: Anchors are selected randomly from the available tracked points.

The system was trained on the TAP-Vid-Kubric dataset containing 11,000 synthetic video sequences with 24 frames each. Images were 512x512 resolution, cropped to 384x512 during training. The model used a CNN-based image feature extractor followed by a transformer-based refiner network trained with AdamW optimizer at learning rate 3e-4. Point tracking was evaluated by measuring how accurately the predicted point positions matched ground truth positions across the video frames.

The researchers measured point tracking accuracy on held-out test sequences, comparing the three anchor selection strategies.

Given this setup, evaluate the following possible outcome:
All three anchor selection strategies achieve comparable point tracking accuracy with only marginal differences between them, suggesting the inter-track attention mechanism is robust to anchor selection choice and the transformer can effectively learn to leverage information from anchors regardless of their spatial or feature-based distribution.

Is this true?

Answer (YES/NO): NO